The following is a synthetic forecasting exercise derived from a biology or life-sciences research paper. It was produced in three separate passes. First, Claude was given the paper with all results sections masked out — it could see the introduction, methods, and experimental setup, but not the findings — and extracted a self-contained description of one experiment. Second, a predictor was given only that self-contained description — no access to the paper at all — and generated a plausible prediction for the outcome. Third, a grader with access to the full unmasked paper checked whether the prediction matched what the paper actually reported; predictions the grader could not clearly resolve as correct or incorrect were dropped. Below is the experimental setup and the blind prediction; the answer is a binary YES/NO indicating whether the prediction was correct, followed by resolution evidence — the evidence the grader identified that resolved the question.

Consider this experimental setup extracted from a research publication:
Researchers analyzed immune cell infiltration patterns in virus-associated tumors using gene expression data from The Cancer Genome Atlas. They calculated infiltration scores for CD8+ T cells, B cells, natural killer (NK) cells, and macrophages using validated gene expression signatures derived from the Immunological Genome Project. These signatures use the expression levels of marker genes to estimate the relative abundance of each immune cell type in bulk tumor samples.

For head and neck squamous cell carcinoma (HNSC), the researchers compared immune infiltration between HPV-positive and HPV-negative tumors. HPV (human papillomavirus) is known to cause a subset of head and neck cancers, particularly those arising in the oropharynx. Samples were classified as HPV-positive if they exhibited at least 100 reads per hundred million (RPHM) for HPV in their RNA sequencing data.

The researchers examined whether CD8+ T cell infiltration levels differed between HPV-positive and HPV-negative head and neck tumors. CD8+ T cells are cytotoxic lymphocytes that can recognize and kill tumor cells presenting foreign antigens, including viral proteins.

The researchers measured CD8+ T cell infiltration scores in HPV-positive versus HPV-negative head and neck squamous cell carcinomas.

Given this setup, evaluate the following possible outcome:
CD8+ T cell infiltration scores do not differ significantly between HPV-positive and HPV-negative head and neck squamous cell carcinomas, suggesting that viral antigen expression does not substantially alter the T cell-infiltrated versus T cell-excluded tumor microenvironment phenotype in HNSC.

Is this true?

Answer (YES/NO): NO